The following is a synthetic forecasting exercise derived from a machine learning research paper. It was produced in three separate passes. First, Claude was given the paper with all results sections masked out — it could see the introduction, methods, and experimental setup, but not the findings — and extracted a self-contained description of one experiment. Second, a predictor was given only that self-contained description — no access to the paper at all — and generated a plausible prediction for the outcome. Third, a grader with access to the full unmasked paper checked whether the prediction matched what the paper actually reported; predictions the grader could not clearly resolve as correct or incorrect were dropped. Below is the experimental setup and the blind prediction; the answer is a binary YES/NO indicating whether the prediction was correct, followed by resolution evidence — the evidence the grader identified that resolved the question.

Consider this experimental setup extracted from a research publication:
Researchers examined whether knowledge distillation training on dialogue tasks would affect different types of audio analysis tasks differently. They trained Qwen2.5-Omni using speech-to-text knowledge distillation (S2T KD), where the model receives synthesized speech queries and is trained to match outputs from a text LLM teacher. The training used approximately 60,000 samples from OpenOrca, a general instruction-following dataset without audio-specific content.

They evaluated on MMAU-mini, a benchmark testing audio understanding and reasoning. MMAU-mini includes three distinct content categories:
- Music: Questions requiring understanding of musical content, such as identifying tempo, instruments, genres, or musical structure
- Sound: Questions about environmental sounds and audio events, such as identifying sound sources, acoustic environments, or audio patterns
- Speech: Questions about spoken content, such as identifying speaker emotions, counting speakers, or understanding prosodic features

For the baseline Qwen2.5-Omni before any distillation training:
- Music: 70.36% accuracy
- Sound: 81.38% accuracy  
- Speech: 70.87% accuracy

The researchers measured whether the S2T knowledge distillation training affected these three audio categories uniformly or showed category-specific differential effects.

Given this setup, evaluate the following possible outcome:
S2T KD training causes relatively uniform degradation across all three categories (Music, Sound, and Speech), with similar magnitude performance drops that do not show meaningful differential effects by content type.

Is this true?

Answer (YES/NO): NO